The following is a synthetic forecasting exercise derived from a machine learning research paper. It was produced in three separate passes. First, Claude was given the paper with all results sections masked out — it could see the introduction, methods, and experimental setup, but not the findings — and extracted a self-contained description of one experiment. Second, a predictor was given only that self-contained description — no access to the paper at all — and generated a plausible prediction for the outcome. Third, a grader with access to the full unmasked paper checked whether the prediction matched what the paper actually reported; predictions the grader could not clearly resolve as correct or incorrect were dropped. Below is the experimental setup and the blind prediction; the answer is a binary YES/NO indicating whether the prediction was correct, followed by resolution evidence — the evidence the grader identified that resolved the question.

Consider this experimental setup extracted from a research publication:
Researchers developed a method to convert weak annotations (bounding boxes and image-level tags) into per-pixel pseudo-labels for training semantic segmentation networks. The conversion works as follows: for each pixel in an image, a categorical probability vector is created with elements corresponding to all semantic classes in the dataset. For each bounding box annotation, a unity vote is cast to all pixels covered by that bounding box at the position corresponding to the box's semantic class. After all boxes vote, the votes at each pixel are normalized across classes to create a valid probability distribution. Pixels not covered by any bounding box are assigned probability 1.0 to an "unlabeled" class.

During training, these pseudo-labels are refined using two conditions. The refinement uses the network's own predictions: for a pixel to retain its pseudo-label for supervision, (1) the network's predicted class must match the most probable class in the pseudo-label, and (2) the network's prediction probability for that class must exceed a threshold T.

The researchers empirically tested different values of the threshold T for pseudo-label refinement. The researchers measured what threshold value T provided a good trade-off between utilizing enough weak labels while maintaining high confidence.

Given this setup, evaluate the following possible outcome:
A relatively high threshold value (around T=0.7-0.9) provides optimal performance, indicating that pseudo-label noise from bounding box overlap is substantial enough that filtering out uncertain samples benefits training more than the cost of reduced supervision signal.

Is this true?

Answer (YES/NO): YES